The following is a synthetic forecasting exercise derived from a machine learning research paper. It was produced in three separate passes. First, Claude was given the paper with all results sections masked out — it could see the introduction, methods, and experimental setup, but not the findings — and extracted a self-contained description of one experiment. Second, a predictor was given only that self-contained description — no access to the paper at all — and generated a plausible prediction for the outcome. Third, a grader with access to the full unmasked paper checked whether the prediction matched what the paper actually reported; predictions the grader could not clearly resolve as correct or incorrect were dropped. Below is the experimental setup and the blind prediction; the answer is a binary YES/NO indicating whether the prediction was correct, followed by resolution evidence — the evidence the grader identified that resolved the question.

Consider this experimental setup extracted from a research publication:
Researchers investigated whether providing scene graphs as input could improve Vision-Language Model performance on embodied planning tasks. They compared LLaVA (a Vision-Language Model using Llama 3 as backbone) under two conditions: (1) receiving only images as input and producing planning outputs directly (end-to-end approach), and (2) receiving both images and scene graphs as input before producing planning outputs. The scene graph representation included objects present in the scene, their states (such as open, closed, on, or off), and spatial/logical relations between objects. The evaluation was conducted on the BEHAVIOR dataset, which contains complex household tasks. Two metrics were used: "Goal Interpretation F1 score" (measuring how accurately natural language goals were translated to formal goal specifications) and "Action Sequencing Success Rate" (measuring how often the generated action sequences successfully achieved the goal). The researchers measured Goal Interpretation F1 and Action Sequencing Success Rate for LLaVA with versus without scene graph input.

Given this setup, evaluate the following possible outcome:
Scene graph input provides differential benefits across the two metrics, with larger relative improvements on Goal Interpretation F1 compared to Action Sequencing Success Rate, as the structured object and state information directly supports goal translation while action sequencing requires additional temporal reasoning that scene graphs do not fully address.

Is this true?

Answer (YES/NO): NO